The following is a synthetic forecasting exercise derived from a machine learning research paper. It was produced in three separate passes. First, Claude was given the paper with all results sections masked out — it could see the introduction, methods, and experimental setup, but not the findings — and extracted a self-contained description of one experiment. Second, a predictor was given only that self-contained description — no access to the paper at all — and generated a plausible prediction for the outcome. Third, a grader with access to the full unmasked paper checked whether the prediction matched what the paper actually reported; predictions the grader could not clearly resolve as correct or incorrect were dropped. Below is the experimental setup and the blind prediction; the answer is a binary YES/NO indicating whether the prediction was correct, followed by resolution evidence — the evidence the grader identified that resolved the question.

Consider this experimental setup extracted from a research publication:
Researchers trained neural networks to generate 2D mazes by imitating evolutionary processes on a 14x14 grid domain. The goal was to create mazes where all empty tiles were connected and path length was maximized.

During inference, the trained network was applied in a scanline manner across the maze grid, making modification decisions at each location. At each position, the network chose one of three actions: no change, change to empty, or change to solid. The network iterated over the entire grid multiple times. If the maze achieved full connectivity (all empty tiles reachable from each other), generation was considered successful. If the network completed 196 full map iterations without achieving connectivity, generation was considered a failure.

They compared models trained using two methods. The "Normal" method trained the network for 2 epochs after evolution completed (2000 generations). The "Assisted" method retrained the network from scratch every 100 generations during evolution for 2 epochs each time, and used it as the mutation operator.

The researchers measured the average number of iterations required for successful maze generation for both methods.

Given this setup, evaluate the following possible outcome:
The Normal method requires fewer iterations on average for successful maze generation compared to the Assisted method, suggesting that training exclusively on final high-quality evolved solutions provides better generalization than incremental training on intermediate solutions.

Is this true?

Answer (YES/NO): NO